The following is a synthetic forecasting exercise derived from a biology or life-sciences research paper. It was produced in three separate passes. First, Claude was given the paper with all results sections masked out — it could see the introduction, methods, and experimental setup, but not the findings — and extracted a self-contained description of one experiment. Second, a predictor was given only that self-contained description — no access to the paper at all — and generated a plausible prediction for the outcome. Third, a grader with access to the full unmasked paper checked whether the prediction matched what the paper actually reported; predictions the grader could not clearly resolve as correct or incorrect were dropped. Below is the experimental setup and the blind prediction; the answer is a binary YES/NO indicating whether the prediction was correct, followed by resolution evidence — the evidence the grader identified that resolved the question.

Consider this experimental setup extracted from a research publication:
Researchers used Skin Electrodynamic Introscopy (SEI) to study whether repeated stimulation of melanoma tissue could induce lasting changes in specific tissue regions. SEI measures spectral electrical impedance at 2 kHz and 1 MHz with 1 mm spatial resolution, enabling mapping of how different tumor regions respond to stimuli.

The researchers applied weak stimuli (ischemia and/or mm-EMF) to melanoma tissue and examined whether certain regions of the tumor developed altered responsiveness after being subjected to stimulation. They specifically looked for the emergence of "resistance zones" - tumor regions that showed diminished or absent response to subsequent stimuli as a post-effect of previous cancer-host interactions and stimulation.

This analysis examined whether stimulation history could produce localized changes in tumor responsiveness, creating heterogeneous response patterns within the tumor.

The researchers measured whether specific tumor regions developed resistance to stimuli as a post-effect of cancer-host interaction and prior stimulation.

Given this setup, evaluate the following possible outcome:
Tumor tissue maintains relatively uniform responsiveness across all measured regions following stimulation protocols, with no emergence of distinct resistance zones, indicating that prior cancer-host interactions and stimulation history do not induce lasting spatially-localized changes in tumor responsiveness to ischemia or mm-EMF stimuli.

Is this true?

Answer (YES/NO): NO